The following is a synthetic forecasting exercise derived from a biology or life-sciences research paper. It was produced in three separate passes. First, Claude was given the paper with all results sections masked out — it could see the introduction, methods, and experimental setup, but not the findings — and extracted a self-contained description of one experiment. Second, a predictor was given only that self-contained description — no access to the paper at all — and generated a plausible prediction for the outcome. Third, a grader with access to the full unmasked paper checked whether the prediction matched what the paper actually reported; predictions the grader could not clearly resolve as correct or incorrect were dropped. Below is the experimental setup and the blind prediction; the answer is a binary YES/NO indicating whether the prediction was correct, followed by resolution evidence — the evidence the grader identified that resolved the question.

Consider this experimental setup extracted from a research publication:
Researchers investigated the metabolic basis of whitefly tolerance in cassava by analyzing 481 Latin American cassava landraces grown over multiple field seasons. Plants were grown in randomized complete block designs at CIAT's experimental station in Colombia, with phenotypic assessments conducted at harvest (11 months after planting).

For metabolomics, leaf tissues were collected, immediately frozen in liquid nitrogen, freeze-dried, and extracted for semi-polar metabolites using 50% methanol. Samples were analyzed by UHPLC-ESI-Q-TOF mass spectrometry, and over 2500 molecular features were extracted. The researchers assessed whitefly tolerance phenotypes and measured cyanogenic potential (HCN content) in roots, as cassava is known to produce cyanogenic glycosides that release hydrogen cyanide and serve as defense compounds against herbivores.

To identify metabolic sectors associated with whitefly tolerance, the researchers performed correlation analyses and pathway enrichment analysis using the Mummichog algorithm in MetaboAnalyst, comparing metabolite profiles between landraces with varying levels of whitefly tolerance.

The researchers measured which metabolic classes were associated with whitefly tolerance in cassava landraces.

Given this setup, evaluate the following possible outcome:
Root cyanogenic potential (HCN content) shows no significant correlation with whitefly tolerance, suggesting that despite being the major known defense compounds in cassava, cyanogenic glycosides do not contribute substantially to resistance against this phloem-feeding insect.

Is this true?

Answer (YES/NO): YES